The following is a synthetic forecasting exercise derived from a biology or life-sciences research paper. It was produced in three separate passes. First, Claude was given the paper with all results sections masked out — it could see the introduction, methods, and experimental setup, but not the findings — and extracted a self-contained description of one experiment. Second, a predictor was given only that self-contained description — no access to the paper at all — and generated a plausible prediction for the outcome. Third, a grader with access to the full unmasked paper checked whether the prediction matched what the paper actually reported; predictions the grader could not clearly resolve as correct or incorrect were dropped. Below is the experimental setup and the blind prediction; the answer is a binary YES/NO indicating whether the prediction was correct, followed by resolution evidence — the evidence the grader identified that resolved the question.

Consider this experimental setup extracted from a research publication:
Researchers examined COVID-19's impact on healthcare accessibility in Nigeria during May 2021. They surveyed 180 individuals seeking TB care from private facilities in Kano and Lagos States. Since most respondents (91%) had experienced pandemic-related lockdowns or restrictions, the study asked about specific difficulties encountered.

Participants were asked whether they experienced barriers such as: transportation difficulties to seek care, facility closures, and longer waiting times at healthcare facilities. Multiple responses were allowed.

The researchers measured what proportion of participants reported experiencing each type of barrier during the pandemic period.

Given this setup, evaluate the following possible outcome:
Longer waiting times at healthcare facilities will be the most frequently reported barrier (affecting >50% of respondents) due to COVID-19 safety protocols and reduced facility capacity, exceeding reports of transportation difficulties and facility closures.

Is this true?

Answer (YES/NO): NO